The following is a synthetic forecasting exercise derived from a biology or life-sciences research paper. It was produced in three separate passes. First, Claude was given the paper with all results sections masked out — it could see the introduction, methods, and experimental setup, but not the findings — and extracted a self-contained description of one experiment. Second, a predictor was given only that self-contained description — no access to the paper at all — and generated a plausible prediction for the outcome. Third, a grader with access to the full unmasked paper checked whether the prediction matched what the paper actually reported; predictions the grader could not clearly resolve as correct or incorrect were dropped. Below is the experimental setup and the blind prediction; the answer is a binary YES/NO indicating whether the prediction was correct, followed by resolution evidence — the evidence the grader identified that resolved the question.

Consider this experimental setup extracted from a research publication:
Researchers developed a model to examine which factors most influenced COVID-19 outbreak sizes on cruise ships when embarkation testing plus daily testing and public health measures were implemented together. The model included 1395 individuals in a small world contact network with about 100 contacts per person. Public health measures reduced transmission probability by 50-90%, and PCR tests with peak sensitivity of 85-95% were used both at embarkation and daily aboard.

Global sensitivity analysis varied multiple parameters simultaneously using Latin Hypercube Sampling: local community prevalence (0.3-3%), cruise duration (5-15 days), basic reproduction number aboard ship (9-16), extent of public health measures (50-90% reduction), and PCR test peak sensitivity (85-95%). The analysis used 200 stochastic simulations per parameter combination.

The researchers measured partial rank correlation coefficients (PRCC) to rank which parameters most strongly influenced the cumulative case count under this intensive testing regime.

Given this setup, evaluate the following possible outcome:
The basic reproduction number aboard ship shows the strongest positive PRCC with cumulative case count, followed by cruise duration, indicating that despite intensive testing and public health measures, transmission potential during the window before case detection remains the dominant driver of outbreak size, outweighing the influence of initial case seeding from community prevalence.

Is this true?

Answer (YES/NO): NO